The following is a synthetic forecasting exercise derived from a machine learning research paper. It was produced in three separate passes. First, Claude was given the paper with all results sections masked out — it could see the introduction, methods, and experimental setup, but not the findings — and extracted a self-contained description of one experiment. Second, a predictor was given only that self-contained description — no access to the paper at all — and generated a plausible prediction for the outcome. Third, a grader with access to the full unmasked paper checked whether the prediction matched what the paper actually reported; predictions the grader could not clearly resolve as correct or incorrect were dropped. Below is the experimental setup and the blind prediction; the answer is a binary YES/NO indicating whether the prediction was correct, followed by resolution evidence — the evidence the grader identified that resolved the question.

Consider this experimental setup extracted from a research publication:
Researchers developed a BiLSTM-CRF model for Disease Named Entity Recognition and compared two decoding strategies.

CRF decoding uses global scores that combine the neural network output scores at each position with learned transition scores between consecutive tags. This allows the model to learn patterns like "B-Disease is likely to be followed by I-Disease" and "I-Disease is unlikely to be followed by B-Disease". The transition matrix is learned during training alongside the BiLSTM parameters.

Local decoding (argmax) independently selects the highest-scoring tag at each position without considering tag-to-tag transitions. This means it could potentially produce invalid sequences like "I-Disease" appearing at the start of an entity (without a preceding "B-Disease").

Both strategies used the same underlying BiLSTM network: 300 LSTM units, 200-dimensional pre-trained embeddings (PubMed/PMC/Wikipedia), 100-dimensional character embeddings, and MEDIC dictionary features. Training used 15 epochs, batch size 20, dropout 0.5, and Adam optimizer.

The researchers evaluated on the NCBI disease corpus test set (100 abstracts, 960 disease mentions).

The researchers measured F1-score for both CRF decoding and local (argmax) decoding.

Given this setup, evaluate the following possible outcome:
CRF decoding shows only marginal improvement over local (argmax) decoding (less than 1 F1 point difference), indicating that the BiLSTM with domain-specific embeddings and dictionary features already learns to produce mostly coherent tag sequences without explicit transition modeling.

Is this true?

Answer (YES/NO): NO